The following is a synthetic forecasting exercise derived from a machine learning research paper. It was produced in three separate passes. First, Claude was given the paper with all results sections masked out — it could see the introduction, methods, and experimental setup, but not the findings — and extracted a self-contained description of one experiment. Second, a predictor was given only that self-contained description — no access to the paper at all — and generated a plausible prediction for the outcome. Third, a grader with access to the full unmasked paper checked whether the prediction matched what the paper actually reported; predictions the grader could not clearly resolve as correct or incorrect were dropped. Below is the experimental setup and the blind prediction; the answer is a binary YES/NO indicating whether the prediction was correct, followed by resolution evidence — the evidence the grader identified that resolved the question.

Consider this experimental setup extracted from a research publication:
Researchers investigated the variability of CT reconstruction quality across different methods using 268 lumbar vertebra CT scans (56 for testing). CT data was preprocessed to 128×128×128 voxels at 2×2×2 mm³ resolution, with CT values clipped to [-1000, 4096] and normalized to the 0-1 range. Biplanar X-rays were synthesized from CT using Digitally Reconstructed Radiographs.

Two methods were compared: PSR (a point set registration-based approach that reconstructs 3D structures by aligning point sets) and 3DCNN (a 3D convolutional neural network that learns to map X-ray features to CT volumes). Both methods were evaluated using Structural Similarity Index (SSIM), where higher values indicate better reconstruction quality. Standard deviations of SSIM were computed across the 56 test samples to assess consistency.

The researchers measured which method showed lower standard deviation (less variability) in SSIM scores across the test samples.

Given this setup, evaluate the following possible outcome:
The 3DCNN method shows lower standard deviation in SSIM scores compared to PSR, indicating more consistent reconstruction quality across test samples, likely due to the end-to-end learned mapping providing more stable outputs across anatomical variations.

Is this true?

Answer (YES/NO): YES